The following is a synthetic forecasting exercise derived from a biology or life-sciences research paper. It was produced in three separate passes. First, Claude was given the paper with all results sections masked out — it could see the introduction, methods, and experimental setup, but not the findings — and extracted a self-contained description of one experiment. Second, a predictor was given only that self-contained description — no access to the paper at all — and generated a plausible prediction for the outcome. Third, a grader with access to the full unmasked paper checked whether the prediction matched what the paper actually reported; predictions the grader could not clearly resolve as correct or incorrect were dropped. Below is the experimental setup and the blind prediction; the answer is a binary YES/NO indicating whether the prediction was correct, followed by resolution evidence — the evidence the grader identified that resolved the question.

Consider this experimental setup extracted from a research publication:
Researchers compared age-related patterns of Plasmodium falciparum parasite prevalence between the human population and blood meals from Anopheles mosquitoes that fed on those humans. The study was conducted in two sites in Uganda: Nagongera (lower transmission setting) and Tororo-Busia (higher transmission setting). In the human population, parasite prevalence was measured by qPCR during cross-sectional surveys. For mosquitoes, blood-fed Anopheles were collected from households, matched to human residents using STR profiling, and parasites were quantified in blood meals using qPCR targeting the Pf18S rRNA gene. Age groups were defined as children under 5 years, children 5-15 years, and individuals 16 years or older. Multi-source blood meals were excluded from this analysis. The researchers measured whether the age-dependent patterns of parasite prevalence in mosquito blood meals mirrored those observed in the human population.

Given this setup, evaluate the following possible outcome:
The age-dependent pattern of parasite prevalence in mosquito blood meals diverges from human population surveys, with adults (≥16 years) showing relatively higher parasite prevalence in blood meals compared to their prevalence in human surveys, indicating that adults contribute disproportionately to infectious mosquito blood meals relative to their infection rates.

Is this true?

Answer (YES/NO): NO